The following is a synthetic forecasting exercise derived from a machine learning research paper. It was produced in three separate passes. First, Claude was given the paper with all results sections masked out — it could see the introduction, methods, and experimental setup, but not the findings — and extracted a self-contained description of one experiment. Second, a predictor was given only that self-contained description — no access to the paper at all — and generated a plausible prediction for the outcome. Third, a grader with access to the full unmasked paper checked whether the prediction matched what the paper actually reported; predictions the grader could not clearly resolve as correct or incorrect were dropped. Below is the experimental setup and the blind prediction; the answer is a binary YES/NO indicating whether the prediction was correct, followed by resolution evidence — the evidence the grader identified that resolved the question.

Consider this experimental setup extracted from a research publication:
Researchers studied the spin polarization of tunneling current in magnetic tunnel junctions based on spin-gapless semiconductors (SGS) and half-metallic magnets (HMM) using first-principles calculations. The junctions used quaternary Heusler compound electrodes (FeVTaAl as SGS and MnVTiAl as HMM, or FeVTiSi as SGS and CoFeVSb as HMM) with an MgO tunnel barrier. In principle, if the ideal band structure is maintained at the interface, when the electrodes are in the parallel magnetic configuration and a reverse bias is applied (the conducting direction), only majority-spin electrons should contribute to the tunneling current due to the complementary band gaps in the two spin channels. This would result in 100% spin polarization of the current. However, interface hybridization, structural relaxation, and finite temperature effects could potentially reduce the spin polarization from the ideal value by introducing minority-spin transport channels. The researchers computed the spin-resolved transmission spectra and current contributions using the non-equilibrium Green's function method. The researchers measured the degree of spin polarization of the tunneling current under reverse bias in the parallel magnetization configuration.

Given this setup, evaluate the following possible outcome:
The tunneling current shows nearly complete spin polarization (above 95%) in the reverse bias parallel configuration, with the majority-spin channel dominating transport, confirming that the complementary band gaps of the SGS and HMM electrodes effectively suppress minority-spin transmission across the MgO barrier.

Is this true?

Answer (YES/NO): YES